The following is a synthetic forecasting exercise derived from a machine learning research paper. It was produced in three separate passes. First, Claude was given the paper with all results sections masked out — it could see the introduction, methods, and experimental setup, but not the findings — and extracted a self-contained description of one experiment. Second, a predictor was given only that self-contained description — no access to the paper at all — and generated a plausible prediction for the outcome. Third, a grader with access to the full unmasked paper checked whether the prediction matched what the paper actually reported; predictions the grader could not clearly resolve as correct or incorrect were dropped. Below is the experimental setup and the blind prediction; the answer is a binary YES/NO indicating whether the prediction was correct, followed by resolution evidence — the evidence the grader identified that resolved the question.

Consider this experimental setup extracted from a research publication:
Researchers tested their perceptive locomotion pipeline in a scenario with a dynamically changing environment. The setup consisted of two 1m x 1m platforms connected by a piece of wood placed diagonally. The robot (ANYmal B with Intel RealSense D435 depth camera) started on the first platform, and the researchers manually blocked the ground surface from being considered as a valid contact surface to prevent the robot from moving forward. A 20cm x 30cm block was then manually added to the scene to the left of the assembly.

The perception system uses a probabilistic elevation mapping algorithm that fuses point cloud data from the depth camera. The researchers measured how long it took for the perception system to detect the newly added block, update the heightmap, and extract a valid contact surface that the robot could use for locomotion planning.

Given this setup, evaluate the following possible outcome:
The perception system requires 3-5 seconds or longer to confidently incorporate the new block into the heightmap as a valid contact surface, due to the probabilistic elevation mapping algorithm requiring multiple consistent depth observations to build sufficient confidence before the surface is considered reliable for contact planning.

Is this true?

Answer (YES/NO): NO